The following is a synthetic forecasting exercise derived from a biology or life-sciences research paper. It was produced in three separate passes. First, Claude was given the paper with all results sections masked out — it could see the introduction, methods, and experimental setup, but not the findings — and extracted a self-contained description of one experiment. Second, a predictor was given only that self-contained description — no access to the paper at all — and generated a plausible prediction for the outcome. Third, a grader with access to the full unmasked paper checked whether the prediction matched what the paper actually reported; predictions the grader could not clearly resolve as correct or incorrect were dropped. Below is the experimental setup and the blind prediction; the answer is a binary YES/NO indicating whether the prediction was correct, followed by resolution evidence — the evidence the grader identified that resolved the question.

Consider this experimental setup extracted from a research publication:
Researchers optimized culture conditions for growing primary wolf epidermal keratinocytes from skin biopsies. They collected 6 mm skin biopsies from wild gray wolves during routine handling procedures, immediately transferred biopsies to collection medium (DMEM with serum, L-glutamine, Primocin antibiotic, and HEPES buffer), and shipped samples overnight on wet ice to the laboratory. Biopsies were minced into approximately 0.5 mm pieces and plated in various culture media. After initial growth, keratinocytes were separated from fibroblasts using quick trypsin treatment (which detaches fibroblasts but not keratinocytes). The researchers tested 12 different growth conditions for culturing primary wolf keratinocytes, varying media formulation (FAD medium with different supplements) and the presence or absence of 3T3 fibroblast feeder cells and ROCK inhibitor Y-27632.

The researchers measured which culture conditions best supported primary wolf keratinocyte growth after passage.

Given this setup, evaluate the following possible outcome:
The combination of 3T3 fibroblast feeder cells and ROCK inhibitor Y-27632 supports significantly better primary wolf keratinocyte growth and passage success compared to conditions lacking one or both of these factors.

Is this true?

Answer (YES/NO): YES